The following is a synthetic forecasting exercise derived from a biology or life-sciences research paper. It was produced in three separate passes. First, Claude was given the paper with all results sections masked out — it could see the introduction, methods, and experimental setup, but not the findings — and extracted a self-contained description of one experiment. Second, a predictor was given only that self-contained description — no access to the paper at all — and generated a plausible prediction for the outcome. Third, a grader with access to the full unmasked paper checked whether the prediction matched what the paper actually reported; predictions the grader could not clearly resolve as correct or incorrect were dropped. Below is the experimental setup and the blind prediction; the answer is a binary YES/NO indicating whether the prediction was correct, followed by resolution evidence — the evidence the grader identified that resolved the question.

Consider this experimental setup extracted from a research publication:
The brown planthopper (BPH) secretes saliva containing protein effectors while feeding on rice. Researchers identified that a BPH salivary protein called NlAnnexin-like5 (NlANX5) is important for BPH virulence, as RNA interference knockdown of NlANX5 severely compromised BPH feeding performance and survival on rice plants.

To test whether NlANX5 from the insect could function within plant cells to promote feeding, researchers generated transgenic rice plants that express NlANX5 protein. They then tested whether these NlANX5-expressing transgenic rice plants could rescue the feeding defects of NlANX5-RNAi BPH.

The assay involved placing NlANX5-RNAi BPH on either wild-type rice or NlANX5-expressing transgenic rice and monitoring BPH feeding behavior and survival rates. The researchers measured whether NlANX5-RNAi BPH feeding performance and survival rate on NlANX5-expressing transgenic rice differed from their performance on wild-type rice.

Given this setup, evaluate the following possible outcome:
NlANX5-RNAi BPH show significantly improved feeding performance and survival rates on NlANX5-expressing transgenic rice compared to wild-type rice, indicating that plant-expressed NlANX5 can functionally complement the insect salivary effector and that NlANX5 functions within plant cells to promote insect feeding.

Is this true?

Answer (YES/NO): YES